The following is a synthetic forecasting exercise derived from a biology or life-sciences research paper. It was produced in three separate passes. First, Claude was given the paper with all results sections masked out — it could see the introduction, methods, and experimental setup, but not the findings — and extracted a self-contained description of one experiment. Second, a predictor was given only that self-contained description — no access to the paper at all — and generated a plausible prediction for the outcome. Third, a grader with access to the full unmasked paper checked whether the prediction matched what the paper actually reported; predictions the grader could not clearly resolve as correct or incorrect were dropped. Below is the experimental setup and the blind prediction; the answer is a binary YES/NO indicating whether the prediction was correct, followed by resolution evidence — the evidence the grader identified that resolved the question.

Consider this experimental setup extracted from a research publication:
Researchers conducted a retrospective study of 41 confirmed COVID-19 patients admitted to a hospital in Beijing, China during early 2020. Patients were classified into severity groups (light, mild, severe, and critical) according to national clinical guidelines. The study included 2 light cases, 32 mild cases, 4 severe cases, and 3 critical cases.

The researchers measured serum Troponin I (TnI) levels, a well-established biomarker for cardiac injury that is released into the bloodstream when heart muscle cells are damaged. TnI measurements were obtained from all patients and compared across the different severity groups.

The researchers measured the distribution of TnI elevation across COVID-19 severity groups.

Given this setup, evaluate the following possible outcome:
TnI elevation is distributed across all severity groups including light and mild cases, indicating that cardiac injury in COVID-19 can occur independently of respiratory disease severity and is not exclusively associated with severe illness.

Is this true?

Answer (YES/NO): NO